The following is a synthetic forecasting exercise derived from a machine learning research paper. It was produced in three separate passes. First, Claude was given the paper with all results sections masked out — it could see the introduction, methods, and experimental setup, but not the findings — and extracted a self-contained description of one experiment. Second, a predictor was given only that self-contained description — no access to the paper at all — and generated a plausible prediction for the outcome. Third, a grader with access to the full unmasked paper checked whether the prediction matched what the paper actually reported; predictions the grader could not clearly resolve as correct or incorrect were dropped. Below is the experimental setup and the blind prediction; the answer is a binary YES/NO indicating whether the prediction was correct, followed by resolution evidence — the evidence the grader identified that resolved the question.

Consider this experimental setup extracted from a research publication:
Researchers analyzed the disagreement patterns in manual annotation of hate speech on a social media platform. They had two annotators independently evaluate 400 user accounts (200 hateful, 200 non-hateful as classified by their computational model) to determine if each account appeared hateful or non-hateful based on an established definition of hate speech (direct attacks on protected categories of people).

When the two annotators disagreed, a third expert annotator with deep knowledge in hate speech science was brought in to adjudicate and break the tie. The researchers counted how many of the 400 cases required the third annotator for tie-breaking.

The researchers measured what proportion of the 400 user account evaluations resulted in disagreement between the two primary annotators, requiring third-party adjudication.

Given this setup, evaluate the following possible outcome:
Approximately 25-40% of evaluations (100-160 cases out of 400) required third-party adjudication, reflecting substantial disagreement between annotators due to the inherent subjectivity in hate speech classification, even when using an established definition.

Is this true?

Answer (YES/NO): YES